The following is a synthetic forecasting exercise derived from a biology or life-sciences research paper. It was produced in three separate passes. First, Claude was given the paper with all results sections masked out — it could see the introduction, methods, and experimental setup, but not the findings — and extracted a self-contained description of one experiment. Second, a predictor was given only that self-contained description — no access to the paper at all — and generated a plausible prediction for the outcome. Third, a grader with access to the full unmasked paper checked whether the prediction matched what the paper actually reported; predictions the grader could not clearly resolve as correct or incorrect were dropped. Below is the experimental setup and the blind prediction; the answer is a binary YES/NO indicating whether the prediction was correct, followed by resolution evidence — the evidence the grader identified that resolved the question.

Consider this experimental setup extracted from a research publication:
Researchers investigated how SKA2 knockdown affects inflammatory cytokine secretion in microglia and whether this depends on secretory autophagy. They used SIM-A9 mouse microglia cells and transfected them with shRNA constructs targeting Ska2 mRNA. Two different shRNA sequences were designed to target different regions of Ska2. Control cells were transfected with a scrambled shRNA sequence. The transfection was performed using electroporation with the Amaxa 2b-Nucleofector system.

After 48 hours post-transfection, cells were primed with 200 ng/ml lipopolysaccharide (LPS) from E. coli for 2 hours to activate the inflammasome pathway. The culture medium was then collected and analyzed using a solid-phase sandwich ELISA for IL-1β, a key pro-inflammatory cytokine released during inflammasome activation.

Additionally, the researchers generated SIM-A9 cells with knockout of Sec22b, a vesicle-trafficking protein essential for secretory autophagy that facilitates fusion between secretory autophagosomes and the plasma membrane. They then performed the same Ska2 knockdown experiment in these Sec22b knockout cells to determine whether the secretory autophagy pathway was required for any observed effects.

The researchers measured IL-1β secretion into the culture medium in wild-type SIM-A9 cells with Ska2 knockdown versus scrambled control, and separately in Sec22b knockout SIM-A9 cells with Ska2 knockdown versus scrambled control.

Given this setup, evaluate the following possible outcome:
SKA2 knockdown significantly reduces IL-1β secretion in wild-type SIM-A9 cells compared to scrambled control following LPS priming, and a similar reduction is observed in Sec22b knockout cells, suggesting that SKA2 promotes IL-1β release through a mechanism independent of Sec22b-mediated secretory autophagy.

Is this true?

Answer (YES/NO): NO